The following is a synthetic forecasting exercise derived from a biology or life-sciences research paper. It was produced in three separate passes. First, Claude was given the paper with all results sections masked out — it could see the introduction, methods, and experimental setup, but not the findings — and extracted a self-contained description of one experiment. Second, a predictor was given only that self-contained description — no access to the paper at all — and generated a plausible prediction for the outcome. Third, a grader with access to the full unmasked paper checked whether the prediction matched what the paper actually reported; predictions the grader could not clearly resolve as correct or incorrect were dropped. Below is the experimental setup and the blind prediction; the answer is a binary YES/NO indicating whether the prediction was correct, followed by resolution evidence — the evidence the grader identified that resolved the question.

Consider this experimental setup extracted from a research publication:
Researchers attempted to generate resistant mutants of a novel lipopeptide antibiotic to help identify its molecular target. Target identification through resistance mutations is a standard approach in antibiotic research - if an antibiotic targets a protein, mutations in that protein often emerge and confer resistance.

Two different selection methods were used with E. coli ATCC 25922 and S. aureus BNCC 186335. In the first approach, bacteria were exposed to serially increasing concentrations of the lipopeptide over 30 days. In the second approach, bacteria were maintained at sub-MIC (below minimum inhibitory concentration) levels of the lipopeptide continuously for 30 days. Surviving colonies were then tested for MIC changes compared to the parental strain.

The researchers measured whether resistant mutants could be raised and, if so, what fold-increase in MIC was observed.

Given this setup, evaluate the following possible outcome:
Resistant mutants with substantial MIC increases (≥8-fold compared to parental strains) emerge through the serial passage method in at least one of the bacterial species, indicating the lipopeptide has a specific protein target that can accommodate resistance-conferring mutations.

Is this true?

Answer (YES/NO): NO